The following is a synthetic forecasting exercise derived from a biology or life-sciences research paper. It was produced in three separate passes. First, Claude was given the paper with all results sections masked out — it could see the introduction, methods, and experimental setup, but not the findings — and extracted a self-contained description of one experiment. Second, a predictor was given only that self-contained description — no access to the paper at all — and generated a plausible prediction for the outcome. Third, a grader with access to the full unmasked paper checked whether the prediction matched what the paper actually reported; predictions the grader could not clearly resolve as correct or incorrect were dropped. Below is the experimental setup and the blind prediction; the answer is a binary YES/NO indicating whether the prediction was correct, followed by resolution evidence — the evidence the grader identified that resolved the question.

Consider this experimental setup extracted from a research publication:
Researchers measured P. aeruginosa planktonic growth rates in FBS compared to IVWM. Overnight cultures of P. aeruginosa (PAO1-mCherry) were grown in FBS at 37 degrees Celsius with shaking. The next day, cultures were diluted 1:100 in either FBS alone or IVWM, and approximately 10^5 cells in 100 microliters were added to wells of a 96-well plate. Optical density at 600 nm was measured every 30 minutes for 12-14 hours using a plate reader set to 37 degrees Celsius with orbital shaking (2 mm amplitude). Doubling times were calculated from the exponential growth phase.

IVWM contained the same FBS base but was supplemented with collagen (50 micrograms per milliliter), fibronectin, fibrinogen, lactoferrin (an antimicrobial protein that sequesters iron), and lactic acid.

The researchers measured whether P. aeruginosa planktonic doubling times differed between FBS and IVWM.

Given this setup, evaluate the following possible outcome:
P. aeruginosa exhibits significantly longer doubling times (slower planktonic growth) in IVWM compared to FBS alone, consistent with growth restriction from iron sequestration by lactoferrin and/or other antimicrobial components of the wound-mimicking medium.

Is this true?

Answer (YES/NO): NO